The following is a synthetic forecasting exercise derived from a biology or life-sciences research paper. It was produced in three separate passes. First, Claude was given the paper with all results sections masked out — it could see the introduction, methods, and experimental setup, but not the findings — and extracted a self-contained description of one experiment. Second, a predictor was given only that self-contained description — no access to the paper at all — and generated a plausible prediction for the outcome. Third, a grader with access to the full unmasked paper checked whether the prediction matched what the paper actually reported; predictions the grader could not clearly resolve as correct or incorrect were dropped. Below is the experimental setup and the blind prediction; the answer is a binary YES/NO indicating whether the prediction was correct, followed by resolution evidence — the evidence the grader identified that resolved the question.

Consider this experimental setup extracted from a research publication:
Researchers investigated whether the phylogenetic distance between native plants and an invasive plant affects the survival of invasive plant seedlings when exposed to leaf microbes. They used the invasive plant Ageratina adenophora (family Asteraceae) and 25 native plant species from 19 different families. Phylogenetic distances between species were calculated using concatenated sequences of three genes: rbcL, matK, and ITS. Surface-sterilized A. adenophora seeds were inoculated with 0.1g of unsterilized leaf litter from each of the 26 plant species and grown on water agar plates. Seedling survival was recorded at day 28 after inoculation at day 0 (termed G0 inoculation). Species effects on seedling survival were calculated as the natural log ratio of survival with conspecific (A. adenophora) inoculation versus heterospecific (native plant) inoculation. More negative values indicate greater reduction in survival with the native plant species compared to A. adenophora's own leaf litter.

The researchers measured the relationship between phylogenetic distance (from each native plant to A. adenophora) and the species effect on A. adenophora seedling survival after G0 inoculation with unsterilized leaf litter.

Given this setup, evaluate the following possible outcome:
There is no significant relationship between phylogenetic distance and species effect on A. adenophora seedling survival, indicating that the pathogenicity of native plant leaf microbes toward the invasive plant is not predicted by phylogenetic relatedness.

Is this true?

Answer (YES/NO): NO